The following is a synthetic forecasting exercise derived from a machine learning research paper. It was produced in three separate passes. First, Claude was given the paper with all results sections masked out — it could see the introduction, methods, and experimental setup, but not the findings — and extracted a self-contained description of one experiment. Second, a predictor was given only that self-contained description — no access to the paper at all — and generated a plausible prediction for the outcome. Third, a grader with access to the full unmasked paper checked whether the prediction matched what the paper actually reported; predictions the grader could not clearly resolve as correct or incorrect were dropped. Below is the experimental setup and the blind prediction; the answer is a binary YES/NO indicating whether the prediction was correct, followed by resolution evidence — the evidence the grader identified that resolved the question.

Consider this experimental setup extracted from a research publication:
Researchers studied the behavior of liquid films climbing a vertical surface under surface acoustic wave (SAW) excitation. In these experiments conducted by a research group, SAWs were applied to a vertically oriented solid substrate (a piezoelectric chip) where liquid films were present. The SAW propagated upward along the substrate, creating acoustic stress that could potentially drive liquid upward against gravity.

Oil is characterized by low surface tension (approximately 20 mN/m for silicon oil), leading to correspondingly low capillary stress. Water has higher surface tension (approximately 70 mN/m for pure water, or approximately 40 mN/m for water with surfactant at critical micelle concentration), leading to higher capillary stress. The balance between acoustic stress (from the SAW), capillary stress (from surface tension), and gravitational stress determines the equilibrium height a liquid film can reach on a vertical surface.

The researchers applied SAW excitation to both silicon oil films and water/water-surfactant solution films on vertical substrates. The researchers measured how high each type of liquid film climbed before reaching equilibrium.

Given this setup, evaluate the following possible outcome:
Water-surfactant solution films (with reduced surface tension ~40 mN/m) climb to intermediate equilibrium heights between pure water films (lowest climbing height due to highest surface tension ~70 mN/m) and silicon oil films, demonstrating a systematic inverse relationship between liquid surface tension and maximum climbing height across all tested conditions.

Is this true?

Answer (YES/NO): NO